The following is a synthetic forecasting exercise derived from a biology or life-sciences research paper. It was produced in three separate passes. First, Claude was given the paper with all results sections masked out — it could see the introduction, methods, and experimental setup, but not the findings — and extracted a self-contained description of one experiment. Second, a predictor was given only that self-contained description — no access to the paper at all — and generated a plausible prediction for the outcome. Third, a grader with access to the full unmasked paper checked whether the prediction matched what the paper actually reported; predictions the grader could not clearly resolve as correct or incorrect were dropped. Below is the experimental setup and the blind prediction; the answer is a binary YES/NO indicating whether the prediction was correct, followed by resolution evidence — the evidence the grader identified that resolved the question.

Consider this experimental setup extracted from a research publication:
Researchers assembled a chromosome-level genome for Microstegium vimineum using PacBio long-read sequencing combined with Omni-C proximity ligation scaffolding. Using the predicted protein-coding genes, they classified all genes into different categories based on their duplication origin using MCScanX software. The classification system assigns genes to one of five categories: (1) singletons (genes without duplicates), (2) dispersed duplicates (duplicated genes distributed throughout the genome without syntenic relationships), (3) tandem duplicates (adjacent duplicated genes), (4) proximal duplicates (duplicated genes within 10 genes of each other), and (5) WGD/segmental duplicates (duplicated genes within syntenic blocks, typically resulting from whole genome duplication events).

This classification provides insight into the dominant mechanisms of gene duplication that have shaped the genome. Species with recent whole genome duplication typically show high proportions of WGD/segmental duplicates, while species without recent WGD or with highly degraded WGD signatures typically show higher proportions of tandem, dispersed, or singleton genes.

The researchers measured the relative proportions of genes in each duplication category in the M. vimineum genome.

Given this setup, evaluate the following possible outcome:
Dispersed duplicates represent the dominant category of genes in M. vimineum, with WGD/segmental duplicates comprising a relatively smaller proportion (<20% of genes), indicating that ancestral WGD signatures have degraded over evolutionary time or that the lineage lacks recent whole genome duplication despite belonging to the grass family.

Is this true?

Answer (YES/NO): NO